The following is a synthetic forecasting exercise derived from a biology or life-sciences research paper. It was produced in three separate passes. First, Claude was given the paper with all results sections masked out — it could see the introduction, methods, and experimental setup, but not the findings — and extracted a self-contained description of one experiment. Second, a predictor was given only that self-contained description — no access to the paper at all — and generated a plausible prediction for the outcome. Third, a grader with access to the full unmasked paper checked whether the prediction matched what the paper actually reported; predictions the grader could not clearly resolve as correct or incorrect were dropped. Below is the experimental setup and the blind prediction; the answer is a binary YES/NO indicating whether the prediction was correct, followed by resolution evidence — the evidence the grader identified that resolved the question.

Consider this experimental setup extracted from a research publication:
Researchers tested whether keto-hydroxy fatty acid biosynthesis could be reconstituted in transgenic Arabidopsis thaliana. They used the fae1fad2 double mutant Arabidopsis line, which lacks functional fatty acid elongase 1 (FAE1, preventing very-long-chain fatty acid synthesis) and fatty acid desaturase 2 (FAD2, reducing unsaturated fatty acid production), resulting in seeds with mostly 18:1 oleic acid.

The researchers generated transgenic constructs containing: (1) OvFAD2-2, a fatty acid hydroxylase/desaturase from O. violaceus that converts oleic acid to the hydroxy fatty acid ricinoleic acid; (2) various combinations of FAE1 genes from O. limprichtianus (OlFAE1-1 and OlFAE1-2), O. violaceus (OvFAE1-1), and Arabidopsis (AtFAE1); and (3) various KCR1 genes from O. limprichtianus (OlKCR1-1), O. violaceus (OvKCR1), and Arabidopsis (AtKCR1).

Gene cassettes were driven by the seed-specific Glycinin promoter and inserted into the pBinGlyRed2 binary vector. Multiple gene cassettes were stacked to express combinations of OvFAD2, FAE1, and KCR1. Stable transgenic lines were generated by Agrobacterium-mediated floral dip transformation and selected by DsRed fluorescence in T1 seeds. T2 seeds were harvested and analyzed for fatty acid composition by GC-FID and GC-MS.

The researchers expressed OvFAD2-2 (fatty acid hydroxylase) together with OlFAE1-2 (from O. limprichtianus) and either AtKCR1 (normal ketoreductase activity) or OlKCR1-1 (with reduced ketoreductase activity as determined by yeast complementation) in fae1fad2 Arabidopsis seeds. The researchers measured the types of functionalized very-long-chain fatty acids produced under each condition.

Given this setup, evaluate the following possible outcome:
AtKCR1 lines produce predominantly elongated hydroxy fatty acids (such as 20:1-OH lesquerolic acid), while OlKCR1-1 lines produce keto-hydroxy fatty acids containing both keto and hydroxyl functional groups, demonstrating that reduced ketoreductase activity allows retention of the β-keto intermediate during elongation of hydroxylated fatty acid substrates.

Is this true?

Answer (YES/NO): YES